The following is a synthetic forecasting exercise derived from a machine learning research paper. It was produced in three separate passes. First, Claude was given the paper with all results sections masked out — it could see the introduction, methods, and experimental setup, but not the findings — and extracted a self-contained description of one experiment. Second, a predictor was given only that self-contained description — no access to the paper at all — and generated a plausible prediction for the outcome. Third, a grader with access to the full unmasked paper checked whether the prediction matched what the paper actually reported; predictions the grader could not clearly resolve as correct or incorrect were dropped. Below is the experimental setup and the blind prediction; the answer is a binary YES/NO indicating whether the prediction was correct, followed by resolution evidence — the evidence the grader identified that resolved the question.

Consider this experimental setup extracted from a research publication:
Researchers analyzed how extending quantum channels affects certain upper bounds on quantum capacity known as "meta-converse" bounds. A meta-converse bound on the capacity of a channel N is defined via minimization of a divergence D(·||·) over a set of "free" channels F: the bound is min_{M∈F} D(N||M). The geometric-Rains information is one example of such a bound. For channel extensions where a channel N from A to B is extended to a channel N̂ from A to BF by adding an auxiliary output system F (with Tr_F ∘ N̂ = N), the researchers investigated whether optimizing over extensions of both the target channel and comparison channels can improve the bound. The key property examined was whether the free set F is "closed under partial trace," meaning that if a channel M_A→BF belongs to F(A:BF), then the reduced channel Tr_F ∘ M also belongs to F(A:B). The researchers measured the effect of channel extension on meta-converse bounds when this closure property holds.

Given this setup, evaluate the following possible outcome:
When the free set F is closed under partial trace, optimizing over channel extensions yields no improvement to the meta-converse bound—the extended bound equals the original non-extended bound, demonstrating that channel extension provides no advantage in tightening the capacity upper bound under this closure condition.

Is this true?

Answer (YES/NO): YES